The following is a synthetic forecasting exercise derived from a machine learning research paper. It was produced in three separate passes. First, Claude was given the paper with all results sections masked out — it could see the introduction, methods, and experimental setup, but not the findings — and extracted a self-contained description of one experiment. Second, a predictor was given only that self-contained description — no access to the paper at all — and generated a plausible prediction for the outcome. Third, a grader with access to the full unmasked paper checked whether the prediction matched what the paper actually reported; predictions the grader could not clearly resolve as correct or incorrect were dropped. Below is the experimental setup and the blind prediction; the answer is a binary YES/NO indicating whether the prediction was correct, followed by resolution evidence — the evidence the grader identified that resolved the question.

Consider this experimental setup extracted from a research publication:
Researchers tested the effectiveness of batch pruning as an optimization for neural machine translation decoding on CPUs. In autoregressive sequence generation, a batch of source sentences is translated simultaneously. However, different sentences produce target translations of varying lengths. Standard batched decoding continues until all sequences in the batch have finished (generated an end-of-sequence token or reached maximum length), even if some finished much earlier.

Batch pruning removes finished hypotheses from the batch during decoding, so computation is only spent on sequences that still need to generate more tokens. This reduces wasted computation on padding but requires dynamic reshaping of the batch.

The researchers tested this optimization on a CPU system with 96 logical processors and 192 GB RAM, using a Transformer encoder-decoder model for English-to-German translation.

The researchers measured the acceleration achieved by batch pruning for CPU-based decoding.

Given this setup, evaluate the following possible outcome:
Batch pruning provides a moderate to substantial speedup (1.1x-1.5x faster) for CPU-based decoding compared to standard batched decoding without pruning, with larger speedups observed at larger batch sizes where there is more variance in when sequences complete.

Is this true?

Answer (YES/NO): NO